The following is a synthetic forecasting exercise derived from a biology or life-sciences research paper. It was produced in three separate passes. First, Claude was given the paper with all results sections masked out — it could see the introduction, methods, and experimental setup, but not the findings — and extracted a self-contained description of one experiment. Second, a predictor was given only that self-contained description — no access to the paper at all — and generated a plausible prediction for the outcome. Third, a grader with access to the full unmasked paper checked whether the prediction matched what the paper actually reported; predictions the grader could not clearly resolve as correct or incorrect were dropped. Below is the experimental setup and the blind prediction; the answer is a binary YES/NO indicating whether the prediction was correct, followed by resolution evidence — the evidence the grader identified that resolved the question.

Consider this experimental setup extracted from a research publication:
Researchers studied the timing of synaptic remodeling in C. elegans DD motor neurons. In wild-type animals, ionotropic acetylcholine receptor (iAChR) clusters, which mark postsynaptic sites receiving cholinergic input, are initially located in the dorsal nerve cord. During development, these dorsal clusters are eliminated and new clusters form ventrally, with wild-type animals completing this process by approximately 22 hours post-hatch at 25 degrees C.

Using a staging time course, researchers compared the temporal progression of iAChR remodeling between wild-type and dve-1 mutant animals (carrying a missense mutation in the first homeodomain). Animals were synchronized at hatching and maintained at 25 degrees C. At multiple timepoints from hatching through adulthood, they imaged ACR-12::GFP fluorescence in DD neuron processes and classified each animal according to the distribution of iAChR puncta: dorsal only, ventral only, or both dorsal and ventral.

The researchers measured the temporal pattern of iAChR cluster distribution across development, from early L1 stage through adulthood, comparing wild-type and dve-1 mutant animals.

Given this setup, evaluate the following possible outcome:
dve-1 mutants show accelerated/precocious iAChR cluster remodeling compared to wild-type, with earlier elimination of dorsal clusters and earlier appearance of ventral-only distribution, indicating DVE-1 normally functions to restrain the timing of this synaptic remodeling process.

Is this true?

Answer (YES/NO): NO